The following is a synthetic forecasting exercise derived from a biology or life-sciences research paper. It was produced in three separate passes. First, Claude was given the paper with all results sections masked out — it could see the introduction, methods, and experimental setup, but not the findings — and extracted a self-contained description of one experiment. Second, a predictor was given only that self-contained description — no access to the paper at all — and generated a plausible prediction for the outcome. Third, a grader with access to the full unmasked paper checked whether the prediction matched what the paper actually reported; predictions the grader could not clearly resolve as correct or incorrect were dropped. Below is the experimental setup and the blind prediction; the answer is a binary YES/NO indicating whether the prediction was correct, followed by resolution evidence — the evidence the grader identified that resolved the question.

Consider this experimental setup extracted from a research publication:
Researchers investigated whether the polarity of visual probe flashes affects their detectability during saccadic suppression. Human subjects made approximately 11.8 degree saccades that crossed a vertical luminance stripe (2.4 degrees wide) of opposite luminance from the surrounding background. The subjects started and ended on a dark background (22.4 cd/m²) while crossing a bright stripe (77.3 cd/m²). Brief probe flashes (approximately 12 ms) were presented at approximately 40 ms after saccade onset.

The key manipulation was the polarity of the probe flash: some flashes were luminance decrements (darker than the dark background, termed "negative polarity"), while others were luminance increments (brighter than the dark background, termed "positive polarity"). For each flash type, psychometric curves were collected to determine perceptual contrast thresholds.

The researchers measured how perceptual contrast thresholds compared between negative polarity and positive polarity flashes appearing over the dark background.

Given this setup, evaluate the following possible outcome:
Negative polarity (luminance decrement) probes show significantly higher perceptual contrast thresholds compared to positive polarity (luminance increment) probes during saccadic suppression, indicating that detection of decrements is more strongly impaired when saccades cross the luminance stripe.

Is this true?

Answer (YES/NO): YES